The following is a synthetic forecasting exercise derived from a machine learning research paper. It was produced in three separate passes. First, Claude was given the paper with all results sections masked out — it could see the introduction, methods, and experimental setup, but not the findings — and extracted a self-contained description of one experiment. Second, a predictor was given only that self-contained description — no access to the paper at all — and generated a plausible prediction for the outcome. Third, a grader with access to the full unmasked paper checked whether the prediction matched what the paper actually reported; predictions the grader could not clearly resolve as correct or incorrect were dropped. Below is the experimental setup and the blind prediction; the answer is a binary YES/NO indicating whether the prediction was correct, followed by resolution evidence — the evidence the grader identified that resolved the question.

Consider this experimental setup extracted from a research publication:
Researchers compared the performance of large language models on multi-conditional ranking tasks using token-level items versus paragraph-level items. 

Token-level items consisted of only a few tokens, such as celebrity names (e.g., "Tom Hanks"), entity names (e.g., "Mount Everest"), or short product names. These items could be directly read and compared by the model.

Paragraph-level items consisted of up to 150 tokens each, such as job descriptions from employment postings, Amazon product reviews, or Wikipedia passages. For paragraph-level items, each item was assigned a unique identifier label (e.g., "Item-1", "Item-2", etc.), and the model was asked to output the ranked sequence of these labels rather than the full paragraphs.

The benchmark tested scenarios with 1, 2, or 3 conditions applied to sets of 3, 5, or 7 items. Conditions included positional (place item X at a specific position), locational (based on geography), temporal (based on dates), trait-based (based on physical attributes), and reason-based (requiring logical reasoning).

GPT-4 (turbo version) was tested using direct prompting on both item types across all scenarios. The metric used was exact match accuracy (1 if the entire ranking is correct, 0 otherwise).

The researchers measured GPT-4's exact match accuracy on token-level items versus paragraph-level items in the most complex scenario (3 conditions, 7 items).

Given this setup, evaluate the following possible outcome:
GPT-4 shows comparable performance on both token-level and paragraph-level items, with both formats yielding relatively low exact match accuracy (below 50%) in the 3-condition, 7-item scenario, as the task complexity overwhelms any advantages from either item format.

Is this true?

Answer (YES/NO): NO